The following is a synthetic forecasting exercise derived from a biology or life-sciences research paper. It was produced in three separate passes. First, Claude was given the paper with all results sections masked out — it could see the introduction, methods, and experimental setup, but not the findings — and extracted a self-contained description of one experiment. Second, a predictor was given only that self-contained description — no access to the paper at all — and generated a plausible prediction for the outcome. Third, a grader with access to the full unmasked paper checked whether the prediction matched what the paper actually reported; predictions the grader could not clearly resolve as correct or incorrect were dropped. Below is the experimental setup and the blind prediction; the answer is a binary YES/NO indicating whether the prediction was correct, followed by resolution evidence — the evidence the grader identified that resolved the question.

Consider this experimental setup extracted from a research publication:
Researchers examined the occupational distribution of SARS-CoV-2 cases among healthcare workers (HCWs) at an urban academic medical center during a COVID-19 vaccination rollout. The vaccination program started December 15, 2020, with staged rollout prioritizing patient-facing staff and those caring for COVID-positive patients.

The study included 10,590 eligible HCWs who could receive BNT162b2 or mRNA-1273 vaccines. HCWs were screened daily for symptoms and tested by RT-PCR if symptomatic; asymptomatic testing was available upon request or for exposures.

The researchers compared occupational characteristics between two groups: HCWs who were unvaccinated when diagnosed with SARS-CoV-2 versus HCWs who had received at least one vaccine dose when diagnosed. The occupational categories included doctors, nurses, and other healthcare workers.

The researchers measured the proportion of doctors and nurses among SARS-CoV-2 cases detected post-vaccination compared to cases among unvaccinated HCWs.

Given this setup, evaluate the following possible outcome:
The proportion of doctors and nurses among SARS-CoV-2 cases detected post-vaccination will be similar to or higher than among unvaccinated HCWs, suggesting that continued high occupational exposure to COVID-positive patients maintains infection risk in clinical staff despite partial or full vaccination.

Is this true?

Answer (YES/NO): NO